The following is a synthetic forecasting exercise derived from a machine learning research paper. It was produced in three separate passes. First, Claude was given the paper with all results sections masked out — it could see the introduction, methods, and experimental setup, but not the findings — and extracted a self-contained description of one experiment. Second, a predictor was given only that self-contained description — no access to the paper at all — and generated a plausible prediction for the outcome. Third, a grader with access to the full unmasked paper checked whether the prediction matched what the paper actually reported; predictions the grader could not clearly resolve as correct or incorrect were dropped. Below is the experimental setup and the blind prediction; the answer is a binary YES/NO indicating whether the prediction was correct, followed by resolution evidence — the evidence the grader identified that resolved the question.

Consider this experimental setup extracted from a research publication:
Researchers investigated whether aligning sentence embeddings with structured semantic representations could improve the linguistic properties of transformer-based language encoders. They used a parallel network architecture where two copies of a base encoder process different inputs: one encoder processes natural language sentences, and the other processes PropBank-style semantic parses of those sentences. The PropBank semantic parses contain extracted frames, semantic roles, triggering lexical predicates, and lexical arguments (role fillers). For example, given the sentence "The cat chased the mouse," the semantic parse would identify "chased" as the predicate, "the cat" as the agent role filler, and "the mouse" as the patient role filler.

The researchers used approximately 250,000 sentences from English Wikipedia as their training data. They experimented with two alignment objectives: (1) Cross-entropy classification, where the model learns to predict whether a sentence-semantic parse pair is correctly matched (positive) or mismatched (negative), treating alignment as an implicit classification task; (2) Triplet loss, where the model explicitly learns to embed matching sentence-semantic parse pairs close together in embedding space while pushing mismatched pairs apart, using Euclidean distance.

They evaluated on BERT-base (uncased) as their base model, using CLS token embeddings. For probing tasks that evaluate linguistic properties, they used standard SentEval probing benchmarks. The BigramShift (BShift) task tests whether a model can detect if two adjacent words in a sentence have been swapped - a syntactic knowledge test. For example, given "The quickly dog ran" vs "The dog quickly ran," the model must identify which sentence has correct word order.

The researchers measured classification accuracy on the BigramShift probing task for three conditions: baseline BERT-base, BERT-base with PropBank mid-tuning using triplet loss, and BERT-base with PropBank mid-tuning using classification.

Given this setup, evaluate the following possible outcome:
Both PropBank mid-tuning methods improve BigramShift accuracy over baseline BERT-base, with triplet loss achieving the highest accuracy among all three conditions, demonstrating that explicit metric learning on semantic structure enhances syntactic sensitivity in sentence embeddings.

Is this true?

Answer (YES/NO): NO